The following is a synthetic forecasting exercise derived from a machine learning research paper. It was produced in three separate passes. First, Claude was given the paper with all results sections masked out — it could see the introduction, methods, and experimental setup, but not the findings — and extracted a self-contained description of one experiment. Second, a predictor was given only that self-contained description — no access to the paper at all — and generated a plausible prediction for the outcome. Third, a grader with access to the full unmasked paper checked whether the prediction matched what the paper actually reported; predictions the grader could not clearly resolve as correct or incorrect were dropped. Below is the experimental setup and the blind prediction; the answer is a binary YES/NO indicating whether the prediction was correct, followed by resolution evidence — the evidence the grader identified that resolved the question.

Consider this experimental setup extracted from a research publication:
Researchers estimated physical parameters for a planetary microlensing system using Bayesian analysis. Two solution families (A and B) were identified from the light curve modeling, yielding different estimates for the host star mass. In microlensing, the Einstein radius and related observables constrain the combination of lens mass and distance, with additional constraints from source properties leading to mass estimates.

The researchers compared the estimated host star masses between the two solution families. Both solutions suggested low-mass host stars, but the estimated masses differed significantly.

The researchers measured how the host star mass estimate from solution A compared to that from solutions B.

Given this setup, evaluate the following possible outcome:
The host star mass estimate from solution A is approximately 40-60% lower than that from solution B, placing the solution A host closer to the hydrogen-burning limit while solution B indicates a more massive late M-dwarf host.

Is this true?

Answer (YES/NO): NO